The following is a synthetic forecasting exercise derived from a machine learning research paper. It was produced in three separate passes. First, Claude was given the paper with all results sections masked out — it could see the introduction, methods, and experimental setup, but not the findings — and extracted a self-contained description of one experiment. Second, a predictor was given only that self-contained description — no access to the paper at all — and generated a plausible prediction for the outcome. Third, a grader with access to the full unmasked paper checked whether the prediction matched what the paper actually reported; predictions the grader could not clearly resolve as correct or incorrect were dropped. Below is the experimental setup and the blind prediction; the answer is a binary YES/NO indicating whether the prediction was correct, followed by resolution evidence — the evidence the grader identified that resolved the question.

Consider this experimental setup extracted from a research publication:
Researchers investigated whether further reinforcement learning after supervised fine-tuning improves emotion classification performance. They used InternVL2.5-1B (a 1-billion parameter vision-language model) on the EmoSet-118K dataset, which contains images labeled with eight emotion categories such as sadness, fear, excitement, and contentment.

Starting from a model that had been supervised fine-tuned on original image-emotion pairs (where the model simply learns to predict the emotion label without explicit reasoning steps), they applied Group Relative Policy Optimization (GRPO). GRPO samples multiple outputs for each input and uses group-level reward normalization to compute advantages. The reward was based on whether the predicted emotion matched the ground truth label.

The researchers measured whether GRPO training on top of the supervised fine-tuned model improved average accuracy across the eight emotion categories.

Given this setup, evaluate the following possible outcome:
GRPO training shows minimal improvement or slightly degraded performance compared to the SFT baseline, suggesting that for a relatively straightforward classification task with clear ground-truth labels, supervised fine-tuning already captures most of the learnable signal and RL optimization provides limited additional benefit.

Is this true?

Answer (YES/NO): YES